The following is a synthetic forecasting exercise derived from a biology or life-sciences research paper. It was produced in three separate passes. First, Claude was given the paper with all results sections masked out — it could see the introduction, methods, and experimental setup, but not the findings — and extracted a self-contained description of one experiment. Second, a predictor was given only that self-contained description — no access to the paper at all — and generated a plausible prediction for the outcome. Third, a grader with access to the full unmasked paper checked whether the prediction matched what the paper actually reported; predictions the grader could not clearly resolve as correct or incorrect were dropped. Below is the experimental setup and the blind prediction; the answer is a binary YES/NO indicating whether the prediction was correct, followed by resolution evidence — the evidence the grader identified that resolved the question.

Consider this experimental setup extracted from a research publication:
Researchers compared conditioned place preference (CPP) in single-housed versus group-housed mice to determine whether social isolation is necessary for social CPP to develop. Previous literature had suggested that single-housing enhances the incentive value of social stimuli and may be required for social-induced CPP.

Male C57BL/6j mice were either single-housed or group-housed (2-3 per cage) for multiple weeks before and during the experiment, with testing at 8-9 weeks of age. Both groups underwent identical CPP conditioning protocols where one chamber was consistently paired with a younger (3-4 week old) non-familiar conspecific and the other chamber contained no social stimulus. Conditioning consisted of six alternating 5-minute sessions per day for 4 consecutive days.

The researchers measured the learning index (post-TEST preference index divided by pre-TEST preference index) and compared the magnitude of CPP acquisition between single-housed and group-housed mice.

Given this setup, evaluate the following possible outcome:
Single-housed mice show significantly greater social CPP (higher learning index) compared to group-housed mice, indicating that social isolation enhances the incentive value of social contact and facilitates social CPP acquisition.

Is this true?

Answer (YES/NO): NO